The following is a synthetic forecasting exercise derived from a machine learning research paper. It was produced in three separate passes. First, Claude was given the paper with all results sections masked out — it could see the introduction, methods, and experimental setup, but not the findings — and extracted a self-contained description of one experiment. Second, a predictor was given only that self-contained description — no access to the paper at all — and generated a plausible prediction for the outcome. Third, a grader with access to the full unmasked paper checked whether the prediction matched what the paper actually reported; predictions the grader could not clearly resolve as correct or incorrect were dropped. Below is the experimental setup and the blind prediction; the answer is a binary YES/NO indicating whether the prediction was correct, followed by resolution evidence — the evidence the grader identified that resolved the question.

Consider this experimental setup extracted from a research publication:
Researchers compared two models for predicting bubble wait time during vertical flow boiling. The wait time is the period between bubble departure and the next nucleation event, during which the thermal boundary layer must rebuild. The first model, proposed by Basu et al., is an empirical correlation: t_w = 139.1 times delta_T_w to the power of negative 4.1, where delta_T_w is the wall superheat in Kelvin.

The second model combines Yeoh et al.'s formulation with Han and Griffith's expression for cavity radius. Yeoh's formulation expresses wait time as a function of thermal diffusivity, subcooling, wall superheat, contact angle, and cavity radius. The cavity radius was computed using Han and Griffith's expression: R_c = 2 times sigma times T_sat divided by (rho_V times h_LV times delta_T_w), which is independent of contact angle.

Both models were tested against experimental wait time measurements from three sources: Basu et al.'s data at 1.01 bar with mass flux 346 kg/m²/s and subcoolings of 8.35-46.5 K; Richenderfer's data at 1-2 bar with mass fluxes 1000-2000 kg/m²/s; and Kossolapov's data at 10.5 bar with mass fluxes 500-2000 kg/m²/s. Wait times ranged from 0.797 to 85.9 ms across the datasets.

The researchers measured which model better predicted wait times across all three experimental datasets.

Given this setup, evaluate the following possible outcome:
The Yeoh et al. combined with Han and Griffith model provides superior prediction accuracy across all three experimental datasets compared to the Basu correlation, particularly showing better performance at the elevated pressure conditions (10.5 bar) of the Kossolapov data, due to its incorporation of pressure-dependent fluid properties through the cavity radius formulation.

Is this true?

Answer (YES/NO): NO